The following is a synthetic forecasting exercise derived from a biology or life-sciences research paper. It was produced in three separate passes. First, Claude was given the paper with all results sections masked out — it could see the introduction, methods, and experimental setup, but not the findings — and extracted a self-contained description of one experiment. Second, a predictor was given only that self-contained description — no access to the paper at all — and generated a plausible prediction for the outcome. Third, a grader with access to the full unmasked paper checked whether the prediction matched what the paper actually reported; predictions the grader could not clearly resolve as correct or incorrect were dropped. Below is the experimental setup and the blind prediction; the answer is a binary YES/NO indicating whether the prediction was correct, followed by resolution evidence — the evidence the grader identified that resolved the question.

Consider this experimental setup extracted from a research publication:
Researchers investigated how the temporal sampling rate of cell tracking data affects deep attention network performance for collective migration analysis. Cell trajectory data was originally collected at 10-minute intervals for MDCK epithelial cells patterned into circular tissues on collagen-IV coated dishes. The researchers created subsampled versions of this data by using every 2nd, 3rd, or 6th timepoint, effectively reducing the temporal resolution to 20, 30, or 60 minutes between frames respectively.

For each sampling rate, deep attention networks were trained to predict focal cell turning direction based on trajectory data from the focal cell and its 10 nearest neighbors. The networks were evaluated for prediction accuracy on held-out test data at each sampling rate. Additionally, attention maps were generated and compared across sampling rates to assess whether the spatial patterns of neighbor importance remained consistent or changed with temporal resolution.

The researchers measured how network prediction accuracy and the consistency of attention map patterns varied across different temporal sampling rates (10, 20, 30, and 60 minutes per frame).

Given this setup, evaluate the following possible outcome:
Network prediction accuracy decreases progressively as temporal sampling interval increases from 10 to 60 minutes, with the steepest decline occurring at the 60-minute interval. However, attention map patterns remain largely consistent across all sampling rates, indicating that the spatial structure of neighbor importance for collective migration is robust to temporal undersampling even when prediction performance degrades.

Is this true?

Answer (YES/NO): NO